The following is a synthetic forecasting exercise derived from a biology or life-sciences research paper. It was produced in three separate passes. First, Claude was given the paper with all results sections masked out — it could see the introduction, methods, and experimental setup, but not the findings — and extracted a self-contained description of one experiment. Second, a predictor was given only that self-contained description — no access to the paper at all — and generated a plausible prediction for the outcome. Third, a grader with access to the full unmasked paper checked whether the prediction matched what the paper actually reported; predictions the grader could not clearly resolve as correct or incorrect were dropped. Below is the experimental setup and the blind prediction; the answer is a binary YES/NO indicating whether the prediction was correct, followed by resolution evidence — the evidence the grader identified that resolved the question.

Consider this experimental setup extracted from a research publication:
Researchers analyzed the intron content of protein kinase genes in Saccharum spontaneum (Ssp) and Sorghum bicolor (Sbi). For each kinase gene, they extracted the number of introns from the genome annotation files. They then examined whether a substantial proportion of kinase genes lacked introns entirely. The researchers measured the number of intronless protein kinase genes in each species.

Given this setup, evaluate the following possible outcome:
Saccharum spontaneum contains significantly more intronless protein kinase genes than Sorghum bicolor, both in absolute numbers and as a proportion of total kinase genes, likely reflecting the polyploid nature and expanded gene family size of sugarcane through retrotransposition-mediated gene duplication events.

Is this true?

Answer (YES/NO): NO